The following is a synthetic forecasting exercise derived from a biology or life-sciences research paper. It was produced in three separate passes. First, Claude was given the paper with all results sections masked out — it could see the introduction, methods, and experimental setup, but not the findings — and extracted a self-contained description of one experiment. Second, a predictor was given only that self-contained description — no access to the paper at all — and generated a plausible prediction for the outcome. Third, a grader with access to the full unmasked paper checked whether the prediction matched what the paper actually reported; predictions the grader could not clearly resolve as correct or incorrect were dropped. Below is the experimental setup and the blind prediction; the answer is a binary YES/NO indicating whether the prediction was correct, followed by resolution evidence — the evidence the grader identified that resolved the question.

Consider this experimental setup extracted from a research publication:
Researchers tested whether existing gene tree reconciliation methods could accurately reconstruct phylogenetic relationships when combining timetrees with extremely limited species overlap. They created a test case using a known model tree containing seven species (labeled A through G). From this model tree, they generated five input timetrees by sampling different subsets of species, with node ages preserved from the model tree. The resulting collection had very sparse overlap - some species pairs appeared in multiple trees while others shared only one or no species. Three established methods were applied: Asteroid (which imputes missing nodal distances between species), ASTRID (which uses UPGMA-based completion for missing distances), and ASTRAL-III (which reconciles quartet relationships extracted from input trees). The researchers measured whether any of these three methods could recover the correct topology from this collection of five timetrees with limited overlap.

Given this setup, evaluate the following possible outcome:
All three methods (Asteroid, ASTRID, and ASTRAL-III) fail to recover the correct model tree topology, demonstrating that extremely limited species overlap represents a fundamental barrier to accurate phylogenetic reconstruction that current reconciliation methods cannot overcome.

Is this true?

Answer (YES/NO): YES